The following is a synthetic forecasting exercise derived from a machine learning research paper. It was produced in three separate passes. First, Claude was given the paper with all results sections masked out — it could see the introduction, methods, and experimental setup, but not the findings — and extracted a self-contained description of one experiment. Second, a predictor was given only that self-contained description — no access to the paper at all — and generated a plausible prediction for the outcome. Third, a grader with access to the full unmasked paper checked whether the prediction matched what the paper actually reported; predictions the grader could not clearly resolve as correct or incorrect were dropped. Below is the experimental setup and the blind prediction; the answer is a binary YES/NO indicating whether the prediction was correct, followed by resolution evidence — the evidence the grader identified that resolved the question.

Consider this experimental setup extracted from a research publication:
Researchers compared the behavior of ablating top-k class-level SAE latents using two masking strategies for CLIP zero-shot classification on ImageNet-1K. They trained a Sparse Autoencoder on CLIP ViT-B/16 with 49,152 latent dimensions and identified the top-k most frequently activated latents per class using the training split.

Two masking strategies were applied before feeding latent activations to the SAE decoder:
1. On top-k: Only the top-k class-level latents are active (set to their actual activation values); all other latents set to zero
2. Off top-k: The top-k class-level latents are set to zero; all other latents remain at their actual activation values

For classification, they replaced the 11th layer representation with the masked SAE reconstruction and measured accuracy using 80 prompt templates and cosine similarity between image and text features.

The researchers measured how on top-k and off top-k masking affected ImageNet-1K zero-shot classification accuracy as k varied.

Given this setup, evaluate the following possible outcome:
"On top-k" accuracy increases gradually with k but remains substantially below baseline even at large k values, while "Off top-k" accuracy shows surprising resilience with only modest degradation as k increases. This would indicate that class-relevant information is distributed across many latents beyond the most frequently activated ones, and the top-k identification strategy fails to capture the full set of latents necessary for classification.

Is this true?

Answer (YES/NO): NO